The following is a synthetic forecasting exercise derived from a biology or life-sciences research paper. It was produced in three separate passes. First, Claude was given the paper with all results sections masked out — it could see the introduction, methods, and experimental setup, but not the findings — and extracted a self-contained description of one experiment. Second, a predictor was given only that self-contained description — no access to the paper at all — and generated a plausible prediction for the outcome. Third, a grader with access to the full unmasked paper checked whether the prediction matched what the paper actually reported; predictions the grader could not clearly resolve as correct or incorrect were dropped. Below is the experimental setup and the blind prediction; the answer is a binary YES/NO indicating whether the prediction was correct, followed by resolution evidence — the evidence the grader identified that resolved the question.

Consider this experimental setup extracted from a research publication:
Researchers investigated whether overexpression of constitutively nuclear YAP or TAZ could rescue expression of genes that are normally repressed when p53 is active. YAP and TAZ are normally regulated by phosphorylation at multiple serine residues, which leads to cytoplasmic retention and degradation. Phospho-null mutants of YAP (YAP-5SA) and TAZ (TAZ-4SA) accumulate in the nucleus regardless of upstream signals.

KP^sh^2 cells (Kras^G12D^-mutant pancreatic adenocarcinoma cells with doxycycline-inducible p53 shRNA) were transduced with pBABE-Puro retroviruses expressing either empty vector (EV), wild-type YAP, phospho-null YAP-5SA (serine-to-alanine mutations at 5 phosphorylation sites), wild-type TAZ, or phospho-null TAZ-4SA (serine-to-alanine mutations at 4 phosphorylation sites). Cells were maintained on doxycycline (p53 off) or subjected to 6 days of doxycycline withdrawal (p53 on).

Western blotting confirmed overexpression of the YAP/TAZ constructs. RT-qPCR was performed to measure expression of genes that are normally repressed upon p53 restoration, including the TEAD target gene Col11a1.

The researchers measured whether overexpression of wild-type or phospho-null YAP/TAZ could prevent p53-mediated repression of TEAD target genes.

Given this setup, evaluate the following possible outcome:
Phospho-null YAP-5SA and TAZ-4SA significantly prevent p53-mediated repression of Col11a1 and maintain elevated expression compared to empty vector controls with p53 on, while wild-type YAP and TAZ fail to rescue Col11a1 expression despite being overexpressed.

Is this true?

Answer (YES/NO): NO